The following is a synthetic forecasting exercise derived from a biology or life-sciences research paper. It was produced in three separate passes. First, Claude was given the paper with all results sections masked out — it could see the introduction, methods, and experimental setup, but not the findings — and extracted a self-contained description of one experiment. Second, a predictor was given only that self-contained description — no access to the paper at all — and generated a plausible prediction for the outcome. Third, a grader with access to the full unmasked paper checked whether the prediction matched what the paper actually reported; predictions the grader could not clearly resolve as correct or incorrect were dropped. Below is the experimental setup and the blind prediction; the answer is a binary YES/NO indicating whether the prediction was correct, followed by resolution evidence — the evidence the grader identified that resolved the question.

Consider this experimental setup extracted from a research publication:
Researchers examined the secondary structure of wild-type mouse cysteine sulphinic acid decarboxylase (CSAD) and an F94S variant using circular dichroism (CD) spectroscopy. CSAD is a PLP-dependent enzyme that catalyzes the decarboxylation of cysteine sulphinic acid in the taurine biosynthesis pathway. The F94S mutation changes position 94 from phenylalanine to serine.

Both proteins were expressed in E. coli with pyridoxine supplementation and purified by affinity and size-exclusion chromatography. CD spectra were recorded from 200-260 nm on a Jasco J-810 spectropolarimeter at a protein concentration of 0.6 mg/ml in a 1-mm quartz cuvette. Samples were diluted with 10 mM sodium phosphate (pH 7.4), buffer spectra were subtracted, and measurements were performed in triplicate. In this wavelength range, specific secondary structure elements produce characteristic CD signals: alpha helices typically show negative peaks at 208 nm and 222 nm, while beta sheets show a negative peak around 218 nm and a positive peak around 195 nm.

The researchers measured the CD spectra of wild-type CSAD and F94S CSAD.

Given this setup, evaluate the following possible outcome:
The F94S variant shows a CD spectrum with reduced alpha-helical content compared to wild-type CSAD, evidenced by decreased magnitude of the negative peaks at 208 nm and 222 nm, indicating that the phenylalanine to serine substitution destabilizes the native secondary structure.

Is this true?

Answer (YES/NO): NO